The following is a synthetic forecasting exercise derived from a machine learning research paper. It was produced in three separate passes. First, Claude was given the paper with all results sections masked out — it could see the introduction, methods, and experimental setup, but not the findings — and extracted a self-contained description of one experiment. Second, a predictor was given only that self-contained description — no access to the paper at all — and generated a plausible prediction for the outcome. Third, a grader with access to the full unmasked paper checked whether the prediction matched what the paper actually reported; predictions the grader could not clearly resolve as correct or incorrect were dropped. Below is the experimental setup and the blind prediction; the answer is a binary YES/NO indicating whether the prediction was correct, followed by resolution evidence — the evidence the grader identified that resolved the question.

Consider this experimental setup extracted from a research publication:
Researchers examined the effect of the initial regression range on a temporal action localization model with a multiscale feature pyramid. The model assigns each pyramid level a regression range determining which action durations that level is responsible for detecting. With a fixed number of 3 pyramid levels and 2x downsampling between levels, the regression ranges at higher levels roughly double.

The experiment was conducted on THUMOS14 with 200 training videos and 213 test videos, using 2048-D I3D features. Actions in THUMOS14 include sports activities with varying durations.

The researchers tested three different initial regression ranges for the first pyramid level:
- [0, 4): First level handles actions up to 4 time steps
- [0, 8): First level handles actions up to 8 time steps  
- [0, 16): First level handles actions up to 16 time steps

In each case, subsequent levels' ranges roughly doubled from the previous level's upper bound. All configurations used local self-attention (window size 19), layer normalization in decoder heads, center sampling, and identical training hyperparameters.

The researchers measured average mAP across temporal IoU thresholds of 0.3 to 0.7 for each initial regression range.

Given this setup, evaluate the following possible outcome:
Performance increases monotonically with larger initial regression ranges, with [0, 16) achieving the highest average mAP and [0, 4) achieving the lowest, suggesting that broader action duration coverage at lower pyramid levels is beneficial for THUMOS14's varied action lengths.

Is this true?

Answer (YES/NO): NO